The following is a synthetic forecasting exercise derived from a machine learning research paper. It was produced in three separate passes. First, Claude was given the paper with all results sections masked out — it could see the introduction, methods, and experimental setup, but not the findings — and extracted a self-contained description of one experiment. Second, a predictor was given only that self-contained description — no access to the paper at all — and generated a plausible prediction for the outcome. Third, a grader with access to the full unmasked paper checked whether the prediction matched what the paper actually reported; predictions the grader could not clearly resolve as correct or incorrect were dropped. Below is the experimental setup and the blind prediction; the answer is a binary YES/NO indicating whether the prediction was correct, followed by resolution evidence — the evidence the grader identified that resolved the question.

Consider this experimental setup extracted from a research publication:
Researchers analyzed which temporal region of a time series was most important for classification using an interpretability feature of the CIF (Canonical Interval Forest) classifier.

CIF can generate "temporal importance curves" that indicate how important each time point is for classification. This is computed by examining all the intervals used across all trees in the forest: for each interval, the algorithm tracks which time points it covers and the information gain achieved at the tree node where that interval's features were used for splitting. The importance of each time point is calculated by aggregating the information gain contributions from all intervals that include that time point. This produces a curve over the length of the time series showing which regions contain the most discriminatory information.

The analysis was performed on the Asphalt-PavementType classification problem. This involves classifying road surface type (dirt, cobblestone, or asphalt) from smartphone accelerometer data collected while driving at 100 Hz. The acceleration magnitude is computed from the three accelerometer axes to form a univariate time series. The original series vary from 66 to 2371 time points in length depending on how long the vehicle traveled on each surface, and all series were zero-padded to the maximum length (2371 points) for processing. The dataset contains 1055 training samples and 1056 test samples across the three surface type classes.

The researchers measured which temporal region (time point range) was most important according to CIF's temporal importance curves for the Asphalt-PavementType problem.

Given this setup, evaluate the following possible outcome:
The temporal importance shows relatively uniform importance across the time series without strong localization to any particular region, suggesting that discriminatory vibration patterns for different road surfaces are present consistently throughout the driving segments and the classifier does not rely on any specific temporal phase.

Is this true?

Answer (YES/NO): NO